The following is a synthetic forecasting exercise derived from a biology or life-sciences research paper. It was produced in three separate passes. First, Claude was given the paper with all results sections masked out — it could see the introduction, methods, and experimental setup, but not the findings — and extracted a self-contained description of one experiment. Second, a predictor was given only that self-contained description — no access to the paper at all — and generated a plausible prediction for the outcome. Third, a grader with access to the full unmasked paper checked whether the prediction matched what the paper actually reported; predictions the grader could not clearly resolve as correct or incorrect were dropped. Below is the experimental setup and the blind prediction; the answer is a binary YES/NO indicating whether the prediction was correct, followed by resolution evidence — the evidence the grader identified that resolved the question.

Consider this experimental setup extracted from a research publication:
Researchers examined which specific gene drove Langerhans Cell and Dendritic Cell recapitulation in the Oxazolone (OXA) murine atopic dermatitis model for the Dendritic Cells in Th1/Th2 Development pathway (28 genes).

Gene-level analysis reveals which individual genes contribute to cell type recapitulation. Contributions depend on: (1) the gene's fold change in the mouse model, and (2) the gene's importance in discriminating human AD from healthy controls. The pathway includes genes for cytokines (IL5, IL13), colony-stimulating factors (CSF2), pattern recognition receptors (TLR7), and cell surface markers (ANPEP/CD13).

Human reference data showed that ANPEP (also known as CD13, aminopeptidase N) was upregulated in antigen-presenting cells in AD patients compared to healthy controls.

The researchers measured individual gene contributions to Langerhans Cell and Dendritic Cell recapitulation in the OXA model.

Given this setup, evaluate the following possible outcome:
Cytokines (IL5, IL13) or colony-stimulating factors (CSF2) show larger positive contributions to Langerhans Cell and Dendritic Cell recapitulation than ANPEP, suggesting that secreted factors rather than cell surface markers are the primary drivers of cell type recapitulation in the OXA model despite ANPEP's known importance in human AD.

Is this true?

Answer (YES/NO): NO